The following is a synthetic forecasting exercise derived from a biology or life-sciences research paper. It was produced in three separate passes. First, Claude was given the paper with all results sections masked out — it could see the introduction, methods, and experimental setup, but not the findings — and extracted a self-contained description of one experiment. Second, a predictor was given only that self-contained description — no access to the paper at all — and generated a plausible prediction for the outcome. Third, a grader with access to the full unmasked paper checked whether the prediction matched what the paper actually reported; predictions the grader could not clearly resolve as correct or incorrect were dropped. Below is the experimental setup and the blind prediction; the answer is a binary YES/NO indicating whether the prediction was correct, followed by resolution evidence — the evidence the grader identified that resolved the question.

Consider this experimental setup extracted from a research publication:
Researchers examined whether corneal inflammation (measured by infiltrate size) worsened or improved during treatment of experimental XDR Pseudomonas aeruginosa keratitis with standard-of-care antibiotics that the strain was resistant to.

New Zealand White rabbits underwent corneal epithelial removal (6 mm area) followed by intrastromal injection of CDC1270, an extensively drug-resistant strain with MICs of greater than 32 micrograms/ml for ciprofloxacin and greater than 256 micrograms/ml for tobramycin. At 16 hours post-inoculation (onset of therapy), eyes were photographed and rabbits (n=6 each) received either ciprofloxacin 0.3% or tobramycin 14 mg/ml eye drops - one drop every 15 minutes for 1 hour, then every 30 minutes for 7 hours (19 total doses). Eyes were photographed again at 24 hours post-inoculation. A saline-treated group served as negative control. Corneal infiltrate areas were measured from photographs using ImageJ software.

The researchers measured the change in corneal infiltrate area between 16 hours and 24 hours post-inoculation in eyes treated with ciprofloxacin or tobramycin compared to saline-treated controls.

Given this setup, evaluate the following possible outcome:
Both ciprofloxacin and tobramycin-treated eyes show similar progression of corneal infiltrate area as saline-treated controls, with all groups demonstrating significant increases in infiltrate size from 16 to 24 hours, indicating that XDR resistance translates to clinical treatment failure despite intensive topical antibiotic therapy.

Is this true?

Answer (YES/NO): NO